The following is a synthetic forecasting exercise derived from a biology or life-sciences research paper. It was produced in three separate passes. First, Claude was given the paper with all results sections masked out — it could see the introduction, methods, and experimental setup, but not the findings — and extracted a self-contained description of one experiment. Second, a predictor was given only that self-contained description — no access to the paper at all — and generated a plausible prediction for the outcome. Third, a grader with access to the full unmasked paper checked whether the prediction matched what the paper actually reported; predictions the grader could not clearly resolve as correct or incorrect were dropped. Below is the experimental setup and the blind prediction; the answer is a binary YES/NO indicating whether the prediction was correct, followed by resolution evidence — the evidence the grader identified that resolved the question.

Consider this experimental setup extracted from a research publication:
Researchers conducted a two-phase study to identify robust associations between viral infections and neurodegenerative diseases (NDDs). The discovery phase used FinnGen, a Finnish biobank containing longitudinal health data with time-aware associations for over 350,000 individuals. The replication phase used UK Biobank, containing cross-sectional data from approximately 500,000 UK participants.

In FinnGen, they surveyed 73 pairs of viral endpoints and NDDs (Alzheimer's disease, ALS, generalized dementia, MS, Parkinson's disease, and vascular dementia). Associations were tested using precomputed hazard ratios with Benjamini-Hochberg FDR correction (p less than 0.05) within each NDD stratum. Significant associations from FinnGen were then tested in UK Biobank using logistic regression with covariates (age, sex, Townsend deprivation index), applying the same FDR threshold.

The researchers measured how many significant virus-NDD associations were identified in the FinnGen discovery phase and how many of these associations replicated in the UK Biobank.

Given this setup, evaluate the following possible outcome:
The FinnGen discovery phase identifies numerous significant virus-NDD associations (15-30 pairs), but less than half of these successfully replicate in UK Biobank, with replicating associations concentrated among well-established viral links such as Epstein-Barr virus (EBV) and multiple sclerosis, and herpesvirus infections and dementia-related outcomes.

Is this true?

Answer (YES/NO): NO